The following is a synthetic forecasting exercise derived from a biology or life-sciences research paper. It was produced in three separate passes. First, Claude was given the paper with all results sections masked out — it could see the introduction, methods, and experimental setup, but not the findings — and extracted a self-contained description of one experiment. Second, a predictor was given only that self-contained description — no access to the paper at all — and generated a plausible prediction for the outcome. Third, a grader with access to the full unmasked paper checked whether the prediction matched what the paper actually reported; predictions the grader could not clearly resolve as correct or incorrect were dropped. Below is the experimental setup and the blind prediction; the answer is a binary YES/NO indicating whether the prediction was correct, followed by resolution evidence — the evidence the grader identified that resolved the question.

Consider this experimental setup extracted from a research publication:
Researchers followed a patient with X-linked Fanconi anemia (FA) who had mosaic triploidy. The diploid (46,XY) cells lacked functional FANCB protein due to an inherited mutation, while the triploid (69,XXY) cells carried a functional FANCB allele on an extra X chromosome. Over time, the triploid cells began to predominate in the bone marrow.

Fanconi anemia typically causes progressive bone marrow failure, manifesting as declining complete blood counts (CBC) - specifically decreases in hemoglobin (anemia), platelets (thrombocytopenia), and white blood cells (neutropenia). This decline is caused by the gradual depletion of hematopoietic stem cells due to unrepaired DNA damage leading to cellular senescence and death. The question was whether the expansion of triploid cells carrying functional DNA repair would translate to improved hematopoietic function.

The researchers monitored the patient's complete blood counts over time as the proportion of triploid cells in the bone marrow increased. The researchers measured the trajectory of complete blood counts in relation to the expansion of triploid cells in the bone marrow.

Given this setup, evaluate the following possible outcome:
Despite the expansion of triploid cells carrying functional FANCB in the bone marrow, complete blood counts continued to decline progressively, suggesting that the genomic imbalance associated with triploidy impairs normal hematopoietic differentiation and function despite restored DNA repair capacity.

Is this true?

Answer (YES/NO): NO